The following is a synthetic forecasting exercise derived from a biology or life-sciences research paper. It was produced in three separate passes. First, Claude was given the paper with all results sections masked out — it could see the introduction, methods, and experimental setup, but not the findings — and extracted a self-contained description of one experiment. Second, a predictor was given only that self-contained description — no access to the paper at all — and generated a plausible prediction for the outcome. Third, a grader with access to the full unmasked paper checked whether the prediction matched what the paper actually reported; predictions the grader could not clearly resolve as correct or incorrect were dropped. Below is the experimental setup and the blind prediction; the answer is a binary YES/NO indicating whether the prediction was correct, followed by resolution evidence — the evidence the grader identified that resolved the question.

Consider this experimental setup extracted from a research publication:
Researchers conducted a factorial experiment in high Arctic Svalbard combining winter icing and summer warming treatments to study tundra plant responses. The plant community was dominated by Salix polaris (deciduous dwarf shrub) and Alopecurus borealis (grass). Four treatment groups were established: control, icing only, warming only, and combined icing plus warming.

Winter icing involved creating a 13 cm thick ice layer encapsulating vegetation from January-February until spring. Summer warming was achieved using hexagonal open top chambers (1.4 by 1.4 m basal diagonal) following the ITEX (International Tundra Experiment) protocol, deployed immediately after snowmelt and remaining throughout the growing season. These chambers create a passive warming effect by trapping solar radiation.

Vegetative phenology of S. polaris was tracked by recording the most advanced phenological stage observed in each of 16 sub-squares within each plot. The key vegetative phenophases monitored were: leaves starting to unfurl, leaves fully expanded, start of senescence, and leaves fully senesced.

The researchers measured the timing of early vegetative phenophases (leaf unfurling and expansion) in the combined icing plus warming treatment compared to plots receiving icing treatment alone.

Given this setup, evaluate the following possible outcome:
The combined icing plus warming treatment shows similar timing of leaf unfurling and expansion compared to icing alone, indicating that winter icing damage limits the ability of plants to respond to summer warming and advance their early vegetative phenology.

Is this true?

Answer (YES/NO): NO